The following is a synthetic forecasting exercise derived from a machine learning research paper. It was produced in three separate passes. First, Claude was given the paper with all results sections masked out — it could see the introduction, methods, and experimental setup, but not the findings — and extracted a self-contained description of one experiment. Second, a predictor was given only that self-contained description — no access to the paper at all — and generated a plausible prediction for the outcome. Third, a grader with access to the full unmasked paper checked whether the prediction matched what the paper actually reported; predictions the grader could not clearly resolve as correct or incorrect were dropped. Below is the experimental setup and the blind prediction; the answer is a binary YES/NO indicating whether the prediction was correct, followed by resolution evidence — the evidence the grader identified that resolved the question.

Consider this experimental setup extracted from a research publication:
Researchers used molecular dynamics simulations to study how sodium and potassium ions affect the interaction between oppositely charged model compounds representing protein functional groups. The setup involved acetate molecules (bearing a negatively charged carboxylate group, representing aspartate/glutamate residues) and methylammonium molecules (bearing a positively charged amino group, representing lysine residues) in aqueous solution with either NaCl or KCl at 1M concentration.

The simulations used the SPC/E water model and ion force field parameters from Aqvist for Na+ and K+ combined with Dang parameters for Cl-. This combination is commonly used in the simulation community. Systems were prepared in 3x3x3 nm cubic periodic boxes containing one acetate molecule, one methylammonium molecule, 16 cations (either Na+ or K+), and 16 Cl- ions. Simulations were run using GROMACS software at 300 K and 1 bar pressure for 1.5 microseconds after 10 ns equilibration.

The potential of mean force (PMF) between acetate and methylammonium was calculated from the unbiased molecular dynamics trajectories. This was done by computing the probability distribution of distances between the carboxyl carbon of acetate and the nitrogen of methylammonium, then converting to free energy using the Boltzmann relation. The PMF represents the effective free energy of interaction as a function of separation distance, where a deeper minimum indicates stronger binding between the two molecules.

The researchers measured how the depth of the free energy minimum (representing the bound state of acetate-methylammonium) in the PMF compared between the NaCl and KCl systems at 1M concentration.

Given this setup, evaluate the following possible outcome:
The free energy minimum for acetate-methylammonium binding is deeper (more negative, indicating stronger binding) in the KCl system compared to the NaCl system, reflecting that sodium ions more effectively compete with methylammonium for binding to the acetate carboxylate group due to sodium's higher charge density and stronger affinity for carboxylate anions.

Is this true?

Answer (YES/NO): NO